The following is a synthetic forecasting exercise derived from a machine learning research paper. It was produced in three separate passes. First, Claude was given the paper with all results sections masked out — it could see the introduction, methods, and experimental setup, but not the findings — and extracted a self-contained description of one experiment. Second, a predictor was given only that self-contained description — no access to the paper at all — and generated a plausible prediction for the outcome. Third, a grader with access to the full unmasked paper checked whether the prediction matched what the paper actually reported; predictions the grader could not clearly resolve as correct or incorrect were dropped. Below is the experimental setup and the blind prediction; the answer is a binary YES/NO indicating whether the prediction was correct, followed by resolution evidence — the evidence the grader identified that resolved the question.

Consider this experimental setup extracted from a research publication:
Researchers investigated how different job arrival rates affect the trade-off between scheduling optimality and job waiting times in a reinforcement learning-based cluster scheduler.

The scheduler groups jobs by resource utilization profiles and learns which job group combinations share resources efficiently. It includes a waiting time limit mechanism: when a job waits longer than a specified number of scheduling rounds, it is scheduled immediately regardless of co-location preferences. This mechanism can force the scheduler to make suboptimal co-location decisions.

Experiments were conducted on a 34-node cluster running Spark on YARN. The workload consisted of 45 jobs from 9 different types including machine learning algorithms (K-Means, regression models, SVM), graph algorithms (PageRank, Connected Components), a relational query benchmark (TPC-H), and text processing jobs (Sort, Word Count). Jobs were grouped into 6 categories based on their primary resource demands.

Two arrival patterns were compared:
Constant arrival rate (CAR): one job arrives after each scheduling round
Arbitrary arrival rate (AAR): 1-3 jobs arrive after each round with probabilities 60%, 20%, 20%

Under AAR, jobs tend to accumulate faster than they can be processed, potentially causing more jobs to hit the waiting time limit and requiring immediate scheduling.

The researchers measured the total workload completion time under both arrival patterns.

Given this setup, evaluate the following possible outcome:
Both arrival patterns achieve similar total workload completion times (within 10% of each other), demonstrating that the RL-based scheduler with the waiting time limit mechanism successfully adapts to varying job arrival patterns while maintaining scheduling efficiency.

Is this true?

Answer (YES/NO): NO